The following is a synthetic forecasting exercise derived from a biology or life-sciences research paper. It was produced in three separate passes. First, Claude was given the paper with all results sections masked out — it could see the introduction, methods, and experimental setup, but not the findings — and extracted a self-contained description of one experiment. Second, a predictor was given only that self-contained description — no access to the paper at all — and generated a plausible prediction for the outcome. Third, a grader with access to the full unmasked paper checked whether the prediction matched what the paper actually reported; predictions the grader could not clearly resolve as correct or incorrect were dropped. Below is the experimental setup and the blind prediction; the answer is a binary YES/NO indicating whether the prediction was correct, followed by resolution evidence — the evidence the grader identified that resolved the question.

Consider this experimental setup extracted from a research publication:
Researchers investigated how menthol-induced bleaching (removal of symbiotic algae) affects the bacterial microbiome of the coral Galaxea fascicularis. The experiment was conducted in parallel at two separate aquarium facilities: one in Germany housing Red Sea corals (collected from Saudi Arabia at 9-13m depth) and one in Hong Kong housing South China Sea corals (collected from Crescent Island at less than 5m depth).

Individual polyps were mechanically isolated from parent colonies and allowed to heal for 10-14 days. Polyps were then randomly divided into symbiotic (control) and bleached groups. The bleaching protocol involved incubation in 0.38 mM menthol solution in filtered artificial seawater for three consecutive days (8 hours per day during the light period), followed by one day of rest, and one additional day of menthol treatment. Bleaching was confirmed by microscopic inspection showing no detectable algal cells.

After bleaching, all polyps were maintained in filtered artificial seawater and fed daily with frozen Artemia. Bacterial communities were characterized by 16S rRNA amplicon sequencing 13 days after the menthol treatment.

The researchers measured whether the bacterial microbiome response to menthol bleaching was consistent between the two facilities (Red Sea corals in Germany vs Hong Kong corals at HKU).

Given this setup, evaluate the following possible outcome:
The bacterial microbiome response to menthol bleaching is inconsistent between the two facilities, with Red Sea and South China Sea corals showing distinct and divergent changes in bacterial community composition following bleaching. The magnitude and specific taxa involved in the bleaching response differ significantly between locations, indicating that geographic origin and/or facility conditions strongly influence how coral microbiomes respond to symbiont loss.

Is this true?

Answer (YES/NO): YES